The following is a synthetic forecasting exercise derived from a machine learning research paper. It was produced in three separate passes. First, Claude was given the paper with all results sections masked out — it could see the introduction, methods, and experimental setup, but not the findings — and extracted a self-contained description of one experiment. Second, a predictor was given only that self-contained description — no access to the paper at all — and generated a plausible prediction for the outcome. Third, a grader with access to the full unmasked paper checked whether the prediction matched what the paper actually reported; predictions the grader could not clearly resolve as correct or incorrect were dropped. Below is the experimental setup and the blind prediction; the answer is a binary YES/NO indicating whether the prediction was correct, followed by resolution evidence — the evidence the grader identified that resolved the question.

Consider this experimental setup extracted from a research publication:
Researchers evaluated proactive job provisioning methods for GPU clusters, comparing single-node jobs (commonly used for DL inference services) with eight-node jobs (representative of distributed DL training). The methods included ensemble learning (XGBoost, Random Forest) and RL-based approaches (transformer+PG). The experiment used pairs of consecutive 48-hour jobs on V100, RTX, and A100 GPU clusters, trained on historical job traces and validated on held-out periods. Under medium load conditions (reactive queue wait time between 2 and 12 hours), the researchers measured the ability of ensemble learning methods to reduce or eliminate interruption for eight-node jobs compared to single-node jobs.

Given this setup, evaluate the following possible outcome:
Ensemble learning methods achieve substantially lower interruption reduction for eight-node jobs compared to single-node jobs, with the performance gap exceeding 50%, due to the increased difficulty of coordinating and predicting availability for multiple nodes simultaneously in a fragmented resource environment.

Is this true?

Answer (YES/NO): NO